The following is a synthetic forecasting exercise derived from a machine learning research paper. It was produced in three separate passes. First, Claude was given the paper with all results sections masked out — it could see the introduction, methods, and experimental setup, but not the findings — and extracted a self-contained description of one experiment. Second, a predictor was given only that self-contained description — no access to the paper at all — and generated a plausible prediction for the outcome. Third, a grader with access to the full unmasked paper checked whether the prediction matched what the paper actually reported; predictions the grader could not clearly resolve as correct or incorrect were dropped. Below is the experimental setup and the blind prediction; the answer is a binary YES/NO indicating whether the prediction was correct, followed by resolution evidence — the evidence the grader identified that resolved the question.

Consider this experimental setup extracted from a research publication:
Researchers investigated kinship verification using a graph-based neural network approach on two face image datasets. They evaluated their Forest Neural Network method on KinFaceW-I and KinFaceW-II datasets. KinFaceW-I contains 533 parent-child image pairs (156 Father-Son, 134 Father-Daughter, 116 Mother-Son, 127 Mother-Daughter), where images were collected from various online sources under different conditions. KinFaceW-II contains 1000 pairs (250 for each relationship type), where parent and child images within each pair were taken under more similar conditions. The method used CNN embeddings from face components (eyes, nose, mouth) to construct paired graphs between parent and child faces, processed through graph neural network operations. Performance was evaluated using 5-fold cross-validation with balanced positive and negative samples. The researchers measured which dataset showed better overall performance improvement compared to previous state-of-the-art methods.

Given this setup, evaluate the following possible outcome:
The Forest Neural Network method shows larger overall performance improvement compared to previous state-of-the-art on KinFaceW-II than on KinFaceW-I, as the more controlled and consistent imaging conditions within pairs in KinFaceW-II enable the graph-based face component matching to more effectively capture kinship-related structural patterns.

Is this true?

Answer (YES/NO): YES